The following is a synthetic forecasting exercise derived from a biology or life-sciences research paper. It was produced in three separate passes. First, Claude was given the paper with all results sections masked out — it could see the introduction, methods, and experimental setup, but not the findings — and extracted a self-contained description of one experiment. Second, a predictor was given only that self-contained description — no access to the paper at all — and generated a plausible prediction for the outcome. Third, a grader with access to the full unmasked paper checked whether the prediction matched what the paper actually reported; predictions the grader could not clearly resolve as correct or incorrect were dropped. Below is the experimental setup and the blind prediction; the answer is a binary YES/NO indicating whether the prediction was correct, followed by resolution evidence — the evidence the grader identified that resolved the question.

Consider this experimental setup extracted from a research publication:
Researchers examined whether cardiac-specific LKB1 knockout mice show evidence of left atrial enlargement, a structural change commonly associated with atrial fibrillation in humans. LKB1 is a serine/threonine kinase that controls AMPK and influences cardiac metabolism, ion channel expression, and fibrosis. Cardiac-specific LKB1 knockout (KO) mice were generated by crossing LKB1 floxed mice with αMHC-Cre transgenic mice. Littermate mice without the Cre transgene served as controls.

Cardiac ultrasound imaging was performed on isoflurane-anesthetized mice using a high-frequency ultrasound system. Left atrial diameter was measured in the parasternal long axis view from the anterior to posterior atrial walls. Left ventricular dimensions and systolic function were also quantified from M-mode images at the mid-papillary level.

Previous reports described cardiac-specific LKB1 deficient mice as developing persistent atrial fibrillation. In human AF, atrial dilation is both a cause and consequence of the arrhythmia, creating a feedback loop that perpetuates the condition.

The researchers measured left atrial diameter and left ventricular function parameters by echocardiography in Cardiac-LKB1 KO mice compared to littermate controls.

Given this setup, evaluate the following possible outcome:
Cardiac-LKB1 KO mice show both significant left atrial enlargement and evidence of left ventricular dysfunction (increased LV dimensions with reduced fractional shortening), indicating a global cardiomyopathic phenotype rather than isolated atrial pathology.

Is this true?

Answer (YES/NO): NO